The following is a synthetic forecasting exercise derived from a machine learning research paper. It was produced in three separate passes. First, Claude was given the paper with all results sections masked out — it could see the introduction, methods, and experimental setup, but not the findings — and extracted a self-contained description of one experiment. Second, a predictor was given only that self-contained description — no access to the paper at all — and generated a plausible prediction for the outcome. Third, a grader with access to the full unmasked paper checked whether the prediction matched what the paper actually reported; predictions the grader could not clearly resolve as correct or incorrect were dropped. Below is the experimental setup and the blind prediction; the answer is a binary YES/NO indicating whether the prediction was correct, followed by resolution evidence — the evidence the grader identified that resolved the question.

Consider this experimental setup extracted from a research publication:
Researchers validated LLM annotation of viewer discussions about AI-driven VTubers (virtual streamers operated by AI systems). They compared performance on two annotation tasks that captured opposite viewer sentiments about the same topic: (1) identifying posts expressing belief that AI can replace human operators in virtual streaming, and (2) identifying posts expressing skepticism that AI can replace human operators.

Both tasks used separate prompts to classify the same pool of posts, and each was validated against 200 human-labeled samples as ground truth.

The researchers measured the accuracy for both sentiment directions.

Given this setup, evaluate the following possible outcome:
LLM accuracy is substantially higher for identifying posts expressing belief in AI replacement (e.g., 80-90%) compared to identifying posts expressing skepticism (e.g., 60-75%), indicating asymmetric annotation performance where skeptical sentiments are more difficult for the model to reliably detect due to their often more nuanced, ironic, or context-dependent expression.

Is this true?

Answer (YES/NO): NO